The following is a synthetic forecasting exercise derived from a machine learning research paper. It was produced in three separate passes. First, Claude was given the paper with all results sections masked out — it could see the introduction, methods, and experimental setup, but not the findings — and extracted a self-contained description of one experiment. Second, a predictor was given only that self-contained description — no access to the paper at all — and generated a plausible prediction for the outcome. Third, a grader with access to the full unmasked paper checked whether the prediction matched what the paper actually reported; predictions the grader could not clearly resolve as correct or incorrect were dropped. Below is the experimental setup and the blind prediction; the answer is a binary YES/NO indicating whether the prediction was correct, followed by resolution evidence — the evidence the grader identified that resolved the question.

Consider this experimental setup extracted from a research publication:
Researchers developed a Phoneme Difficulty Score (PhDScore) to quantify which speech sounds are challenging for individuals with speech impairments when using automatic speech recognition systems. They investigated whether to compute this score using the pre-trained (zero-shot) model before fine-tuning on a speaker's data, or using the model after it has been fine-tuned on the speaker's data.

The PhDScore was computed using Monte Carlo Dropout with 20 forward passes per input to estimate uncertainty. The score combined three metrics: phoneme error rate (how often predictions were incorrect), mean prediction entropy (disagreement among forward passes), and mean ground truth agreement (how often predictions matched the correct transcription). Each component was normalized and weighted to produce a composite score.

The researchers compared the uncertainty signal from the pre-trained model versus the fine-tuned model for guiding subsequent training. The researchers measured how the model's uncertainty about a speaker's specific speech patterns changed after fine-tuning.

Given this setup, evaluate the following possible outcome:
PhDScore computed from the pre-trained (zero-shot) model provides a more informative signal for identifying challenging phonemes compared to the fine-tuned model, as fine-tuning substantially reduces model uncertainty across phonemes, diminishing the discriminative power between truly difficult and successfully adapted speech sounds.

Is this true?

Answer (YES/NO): YES